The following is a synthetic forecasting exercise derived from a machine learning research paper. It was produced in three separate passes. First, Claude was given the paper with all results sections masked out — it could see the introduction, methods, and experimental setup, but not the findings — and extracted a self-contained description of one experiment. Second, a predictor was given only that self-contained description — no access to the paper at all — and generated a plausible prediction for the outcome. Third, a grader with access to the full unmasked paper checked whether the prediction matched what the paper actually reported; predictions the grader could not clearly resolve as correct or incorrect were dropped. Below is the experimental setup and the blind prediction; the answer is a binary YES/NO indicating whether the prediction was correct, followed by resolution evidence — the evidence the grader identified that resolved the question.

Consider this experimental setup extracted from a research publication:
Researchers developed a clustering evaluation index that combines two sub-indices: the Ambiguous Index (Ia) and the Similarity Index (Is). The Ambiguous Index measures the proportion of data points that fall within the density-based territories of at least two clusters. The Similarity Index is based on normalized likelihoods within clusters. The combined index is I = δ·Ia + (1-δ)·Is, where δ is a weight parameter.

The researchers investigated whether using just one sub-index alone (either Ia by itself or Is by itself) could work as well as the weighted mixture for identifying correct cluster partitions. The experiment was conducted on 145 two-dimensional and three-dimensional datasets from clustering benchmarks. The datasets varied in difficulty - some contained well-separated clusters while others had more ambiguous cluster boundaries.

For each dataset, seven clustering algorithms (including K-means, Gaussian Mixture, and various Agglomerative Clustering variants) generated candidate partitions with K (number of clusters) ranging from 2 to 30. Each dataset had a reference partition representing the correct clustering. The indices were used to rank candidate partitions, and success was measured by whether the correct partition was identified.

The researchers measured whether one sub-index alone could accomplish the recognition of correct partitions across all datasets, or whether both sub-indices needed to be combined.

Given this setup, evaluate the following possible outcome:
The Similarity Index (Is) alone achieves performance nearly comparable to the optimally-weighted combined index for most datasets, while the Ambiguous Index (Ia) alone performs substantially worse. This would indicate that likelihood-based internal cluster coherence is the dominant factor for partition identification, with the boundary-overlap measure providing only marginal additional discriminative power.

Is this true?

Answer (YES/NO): NO